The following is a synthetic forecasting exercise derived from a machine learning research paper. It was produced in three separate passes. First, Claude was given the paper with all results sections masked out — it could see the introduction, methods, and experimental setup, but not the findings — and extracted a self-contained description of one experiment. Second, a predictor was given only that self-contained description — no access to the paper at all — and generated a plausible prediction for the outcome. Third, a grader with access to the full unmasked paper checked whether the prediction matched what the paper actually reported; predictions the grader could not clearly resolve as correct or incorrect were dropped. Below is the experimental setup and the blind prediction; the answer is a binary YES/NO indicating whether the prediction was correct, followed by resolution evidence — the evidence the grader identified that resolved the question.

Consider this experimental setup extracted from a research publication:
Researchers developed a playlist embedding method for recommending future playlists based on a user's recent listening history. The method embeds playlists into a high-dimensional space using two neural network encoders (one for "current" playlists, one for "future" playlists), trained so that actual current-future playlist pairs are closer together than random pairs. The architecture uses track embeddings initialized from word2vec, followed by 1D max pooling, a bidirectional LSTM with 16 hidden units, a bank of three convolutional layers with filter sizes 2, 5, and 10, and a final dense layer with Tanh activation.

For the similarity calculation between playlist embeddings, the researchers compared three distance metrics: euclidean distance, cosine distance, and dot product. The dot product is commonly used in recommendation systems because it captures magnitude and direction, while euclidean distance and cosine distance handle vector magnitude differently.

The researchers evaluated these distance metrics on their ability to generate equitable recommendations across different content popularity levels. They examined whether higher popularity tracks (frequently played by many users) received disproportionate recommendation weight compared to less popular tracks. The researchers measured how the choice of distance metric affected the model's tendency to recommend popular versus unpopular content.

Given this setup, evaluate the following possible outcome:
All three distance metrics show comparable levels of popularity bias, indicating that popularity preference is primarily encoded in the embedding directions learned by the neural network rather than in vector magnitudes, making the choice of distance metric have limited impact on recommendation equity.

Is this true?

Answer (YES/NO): NO